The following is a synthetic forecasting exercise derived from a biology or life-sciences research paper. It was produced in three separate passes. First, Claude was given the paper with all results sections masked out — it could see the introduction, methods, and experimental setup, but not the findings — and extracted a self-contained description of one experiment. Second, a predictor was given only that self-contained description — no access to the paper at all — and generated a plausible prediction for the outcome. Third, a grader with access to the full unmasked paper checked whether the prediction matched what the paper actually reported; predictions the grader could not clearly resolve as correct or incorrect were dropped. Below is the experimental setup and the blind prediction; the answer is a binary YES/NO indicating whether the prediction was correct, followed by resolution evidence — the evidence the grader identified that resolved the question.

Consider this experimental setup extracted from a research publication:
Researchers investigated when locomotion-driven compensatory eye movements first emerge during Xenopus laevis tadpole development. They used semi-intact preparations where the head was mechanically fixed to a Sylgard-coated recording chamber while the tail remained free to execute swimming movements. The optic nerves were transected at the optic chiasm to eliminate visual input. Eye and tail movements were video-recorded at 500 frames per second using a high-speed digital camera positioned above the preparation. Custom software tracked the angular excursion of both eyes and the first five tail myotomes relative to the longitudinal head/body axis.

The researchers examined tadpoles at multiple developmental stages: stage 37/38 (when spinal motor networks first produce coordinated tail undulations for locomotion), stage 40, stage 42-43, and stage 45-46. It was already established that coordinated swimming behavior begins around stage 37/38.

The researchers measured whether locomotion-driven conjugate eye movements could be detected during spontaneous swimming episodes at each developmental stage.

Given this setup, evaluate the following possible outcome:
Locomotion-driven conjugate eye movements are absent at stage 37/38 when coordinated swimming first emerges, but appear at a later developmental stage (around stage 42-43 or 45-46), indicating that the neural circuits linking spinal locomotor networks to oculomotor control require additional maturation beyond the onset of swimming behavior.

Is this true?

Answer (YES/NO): YES